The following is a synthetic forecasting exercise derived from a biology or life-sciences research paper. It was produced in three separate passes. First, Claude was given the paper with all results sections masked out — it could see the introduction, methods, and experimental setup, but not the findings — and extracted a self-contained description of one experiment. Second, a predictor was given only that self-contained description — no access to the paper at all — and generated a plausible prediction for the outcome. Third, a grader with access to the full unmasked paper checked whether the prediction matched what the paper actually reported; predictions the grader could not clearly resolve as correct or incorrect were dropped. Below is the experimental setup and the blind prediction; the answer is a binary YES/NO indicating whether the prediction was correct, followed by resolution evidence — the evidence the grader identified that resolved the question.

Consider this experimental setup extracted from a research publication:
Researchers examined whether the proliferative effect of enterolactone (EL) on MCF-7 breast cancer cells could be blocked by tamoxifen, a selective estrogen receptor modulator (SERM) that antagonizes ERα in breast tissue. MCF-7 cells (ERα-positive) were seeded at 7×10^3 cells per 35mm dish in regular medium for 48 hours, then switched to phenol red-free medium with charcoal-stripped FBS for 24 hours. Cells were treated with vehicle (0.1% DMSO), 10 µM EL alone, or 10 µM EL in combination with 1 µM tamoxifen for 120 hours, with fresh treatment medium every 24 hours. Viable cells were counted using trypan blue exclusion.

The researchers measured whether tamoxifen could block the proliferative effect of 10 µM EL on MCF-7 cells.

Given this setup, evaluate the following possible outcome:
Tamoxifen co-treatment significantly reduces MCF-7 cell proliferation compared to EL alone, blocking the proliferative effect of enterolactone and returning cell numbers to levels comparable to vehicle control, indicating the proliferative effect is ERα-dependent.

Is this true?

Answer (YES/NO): NO